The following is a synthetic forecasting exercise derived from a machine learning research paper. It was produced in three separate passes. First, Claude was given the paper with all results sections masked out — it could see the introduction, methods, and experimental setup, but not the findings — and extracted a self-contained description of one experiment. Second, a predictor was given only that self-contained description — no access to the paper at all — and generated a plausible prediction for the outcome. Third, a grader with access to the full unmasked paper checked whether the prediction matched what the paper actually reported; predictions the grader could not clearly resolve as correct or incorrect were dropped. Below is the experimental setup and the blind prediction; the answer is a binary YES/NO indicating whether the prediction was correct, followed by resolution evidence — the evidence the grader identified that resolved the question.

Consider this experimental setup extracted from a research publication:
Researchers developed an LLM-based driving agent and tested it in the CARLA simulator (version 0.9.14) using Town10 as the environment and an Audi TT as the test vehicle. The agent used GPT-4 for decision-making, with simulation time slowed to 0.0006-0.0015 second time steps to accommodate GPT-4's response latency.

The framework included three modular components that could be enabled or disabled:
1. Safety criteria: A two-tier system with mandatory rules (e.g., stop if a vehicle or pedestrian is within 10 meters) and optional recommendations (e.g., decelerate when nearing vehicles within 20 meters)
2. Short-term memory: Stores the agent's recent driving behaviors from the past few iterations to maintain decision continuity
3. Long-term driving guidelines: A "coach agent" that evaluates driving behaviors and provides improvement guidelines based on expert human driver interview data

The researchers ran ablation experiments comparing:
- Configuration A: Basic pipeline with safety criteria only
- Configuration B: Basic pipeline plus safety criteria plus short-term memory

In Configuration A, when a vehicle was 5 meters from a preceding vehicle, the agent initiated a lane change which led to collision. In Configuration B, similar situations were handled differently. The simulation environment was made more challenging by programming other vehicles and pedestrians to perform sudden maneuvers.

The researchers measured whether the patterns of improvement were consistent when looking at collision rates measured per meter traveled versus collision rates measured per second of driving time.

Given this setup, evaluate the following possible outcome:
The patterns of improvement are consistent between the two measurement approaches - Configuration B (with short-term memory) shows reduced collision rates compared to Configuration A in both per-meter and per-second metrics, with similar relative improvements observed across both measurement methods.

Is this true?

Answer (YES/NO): YES